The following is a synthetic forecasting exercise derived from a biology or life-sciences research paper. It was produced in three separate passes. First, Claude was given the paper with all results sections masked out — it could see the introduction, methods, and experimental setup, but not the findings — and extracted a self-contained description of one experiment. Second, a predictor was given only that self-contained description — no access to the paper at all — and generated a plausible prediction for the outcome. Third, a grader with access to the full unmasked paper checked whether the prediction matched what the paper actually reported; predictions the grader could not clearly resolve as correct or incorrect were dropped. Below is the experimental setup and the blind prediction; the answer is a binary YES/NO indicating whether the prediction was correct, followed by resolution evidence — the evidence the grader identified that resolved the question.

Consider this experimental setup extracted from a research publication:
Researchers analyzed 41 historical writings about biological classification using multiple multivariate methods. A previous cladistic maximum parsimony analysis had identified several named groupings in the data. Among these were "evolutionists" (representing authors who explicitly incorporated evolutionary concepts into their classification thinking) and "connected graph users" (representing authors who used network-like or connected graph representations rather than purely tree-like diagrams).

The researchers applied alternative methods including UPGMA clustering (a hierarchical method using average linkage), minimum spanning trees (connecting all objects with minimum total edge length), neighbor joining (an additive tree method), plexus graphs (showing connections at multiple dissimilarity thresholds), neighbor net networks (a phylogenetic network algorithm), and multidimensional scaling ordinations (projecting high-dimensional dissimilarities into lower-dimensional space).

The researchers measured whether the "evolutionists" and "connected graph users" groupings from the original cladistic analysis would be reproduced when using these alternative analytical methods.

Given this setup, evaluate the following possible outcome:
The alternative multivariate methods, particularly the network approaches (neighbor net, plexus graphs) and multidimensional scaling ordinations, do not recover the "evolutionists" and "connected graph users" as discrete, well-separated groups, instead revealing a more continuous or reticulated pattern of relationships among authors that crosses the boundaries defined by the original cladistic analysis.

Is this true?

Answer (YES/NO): NO